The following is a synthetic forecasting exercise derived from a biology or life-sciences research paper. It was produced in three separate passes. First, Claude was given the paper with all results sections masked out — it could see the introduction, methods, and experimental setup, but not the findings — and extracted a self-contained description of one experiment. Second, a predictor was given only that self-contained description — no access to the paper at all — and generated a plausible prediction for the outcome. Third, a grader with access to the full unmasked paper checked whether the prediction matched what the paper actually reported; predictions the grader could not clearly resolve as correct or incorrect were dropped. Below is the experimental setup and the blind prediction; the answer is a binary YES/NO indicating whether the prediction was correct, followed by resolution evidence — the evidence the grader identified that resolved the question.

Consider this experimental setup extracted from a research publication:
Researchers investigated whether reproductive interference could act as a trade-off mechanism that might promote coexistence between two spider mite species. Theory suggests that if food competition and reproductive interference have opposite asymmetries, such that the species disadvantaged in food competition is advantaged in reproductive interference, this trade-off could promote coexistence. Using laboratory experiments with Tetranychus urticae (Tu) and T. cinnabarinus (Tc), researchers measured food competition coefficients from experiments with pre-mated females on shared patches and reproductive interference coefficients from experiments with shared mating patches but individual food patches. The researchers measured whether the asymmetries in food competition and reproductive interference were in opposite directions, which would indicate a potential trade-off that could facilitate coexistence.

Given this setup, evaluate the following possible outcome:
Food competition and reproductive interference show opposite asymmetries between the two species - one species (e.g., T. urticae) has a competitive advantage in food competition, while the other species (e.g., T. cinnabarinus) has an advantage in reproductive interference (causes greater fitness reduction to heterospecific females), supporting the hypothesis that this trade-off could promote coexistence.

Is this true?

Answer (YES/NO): YES